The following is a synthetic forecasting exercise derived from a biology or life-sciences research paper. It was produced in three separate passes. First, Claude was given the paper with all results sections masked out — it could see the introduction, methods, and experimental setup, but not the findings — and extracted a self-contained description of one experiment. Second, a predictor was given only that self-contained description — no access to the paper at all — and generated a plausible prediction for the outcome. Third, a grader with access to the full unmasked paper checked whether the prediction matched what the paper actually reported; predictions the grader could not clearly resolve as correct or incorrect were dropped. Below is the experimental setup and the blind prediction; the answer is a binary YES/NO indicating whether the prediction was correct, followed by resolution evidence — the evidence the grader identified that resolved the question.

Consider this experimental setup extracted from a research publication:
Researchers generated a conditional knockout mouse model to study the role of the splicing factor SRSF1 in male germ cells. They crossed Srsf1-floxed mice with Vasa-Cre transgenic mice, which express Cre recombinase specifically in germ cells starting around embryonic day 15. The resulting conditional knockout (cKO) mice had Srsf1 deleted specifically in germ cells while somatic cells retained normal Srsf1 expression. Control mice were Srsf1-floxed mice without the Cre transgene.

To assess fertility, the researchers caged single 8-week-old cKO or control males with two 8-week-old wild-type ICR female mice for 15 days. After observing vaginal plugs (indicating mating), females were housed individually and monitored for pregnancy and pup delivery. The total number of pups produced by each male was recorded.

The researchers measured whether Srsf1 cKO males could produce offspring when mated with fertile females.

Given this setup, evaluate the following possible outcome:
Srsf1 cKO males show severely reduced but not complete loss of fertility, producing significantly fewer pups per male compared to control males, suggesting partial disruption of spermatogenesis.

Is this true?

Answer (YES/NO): NO